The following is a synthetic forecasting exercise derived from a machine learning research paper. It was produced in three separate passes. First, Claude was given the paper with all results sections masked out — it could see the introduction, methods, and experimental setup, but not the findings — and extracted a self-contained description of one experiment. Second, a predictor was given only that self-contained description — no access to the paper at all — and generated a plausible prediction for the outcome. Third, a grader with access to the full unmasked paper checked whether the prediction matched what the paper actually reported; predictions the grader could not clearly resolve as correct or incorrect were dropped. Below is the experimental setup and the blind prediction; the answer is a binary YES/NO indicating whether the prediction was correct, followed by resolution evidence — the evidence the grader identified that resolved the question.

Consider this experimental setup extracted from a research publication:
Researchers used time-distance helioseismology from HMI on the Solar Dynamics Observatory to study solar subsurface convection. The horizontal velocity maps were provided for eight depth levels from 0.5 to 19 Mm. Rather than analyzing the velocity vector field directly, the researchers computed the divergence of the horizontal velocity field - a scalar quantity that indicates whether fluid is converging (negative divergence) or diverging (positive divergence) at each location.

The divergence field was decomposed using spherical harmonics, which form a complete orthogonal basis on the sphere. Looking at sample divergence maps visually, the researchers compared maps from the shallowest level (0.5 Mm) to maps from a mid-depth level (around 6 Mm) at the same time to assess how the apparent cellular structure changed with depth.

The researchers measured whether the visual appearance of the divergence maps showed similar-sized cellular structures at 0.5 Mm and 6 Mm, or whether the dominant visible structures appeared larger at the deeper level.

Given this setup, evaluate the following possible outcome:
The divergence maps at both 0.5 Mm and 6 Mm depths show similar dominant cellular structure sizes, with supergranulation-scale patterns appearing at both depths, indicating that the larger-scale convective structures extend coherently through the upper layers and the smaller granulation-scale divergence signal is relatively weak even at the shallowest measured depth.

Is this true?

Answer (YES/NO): NO